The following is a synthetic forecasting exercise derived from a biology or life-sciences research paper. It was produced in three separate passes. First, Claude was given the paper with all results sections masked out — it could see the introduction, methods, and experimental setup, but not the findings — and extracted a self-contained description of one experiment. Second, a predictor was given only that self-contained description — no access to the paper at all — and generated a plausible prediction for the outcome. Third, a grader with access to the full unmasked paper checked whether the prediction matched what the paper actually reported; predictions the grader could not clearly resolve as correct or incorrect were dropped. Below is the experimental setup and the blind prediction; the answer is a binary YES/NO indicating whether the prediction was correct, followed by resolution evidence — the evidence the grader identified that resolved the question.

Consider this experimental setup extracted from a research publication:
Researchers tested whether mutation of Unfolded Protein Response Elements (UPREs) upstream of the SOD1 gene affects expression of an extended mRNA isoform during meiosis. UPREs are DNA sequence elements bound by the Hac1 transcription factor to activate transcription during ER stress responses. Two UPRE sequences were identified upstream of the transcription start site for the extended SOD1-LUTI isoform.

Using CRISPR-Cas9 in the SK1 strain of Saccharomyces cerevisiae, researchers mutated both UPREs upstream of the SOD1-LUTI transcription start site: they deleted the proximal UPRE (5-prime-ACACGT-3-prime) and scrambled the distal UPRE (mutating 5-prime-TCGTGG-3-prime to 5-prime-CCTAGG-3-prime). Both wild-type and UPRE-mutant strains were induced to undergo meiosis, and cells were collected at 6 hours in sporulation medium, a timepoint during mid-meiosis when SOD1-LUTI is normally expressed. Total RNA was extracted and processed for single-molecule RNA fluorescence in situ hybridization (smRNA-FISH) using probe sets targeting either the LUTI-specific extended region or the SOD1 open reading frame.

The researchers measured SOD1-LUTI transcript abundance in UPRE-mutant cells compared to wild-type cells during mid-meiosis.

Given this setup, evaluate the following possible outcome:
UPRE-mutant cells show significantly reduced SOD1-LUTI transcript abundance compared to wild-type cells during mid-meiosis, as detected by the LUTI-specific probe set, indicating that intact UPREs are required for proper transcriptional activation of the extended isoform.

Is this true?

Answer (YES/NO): NO